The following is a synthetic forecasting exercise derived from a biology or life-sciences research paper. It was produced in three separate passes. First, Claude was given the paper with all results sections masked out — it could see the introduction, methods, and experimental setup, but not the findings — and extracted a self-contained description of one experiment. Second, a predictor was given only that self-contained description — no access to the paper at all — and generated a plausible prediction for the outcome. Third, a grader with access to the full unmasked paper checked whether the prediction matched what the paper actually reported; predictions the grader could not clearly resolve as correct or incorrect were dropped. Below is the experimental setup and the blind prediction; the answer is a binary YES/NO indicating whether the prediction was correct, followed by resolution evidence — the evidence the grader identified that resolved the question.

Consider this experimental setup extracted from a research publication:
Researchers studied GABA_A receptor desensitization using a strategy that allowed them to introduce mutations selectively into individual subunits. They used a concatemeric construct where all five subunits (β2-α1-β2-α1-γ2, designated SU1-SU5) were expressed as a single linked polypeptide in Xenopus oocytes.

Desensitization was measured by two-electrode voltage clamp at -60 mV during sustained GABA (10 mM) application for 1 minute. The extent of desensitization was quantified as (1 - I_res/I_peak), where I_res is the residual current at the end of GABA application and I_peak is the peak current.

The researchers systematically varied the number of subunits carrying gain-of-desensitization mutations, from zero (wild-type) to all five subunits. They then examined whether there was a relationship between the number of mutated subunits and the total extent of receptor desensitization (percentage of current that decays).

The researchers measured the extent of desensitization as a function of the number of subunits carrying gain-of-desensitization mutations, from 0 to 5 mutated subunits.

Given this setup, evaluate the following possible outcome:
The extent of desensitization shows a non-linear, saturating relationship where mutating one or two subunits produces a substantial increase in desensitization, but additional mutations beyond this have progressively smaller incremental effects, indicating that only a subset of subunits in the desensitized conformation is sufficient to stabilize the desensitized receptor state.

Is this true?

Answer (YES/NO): NO